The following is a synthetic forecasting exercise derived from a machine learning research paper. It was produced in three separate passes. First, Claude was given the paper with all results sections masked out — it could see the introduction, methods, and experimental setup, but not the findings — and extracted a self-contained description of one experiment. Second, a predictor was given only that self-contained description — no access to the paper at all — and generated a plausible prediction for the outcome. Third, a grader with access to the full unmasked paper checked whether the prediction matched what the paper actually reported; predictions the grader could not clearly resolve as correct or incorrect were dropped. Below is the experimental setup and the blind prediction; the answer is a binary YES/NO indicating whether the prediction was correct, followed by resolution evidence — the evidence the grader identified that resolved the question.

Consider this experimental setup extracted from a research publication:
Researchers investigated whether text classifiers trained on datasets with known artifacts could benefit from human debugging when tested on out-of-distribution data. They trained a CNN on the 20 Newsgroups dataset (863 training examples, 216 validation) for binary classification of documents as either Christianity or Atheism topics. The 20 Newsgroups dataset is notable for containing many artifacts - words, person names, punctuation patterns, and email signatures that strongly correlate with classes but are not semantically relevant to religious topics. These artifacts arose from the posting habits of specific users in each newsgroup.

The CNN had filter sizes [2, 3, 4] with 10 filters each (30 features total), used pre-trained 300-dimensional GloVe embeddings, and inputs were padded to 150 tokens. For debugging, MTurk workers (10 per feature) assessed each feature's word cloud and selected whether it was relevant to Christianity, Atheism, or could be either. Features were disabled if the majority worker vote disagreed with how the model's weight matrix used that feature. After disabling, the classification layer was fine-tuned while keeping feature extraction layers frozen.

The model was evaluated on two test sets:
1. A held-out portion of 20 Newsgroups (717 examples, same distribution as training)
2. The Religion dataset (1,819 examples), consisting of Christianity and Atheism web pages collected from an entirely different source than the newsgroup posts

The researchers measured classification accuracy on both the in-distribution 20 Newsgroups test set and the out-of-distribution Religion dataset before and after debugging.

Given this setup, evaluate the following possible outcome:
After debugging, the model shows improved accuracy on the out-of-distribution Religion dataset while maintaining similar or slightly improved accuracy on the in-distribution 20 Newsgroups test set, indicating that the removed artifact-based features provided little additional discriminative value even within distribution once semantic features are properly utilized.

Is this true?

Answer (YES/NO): NO